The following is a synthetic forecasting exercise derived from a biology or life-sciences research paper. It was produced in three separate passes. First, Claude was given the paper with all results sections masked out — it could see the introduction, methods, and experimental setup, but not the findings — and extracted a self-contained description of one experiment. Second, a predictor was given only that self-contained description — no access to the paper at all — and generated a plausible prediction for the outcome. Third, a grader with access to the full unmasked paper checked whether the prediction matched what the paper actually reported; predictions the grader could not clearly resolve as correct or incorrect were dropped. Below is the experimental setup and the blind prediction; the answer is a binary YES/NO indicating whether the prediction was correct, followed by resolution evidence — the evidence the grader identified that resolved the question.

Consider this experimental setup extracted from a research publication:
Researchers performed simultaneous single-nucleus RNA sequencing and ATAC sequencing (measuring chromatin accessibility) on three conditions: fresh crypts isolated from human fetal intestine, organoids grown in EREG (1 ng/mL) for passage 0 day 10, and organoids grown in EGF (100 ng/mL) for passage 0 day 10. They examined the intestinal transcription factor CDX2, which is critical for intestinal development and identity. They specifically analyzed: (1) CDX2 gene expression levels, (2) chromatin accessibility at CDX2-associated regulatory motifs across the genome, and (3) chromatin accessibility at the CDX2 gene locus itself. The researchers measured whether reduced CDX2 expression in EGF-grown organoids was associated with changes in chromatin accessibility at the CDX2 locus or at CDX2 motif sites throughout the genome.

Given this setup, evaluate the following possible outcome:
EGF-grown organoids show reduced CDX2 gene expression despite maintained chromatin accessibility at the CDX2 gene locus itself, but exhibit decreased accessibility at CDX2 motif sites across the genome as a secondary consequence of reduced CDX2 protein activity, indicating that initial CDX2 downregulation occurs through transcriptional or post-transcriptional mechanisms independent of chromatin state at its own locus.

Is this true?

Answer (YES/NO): YES